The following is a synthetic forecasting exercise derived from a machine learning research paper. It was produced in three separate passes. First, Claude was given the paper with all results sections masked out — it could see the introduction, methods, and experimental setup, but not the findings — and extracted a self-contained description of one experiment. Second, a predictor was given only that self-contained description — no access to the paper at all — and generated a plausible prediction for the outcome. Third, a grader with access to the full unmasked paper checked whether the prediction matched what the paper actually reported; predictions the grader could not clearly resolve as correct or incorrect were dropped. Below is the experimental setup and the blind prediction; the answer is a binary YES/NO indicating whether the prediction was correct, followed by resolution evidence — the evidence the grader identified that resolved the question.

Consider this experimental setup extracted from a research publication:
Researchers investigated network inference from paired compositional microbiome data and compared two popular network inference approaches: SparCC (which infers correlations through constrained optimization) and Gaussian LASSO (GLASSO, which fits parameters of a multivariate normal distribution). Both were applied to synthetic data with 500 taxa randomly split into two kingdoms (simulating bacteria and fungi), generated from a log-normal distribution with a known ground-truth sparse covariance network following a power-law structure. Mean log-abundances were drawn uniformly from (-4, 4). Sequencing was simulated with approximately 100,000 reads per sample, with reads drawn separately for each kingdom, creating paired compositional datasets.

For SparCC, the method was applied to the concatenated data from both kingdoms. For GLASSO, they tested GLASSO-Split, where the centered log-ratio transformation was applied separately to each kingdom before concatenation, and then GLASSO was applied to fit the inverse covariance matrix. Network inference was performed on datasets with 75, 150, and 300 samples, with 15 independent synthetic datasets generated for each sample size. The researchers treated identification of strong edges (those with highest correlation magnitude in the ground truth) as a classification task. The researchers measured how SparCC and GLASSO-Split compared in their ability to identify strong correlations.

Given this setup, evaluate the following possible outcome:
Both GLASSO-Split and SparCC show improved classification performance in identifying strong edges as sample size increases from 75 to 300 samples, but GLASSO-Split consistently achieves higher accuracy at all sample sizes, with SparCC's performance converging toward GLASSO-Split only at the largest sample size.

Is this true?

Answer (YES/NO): NO